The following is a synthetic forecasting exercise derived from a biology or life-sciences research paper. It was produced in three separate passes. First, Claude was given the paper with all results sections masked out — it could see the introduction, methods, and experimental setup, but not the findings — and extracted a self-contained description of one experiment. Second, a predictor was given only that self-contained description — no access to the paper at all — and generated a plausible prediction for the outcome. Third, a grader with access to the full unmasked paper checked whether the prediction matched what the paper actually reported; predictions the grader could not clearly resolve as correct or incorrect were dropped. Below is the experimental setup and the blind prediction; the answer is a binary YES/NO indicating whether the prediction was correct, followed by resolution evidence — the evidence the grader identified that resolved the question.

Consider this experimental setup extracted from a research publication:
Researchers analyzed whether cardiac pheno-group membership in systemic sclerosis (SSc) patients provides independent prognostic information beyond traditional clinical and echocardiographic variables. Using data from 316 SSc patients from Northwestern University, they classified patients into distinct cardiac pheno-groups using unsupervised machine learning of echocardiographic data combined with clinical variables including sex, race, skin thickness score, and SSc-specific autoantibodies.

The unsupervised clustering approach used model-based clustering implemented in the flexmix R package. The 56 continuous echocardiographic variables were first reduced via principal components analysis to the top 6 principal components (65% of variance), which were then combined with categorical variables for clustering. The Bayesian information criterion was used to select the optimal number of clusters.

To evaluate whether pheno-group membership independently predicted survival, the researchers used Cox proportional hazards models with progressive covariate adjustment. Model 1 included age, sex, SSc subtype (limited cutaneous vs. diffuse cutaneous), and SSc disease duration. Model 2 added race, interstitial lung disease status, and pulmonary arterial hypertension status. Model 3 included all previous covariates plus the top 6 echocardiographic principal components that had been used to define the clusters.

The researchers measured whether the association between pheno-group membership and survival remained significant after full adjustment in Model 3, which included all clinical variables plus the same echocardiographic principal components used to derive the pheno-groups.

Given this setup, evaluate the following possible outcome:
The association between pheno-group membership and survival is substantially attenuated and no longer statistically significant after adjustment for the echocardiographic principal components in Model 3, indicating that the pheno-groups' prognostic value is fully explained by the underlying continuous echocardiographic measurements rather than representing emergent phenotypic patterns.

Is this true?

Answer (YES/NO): NO